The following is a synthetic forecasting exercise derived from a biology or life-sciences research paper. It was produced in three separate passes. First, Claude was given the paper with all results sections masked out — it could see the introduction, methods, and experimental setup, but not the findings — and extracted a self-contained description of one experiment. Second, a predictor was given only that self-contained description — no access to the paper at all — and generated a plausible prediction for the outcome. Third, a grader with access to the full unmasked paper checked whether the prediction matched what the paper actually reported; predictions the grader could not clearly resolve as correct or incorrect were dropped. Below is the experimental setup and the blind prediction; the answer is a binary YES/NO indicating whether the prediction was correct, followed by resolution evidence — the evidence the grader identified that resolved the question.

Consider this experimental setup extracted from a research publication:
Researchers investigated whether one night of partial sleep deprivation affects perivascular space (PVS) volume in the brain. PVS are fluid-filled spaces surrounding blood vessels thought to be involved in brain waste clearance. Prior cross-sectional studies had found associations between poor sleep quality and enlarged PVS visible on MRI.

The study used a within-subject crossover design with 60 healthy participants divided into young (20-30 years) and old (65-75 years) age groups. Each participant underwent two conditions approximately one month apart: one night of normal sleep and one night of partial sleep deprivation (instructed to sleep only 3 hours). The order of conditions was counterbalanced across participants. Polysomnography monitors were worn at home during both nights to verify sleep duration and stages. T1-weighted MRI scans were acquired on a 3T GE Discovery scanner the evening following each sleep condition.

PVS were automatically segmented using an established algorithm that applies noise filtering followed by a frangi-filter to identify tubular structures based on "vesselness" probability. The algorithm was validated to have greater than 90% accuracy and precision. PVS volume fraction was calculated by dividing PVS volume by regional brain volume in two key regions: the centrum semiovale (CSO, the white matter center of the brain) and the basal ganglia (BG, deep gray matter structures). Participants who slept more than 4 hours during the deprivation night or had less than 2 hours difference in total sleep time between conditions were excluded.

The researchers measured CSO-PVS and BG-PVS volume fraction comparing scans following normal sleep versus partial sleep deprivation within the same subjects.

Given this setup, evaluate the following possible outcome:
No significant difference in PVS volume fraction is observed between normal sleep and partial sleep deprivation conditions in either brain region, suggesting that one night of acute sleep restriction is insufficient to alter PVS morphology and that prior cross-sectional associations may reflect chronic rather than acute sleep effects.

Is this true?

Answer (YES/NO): YES